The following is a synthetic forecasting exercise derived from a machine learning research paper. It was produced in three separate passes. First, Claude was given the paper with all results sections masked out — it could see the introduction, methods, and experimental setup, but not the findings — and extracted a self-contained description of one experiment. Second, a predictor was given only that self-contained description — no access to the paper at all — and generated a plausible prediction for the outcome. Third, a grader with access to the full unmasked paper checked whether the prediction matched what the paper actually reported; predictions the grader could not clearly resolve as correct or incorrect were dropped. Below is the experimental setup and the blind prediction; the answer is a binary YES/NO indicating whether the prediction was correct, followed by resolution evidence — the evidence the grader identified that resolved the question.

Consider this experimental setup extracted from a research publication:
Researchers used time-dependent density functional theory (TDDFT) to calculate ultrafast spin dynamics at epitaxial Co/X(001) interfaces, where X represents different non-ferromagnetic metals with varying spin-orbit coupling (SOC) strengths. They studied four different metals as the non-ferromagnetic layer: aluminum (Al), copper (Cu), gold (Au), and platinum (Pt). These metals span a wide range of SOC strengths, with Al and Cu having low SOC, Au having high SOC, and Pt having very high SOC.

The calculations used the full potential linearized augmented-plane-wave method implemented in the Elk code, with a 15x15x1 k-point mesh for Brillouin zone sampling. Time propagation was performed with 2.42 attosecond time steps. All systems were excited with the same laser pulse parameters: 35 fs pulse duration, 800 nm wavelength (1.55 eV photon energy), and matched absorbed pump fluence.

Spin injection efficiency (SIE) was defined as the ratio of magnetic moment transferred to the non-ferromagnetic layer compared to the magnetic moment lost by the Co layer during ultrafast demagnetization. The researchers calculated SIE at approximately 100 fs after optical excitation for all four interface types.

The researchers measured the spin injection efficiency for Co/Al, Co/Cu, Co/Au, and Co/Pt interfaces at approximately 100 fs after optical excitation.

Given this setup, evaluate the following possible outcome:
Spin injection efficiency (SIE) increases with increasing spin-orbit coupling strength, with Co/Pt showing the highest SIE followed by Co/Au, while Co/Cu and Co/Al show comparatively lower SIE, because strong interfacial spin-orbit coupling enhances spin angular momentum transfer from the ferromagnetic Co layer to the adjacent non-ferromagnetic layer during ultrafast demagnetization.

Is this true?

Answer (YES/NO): NO